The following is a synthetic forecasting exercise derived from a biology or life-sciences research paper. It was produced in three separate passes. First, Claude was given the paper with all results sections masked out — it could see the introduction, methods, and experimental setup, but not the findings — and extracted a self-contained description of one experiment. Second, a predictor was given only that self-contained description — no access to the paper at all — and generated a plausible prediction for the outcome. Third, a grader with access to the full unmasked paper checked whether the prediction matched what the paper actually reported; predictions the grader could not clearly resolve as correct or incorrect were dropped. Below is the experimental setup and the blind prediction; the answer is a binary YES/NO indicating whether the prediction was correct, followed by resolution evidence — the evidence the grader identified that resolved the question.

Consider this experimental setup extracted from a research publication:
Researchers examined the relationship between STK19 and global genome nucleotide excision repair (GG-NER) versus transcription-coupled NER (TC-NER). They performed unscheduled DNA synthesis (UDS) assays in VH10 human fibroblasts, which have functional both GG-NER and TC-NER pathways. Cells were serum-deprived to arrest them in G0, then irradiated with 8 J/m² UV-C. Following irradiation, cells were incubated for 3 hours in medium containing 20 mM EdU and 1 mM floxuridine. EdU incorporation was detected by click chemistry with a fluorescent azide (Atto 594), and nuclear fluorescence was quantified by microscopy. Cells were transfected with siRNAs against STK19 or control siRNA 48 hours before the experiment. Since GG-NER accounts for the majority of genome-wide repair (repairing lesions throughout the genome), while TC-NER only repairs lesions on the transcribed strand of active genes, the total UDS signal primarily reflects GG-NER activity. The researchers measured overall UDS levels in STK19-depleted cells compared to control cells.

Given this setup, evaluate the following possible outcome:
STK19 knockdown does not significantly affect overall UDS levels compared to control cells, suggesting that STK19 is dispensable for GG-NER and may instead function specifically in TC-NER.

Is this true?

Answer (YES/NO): YES